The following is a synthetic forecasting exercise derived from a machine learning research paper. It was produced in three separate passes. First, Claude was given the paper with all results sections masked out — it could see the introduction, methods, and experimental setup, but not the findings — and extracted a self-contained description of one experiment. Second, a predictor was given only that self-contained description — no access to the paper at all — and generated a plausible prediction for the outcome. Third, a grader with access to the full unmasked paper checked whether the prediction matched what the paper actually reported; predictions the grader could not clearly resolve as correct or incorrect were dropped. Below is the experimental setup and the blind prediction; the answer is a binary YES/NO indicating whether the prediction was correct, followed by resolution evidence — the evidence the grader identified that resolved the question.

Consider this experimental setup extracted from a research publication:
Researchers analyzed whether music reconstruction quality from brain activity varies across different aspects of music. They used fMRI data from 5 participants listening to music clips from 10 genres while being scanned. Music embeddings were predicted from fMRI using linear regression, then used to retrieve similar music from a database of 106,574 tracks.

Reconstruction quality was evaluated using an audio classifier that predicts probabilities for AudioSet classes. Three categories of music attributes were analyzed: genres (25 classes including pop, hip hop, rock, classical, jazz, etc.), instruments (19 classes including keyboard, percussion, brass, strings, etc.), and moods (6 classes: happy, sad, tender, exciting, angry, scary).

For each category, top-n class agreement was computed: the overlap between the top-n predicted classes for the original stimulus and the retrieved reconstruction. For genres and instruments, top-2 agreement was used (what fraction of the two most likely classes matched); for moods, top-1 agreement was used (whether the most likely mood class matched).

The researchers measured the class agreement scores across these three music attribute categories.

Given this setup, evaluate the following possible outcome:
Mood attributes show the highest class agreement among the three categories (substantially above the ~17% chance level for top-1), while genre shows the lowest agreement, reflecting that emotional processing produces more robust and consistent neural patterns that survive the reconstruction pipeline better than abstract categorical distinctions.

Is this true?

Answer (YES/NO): NO